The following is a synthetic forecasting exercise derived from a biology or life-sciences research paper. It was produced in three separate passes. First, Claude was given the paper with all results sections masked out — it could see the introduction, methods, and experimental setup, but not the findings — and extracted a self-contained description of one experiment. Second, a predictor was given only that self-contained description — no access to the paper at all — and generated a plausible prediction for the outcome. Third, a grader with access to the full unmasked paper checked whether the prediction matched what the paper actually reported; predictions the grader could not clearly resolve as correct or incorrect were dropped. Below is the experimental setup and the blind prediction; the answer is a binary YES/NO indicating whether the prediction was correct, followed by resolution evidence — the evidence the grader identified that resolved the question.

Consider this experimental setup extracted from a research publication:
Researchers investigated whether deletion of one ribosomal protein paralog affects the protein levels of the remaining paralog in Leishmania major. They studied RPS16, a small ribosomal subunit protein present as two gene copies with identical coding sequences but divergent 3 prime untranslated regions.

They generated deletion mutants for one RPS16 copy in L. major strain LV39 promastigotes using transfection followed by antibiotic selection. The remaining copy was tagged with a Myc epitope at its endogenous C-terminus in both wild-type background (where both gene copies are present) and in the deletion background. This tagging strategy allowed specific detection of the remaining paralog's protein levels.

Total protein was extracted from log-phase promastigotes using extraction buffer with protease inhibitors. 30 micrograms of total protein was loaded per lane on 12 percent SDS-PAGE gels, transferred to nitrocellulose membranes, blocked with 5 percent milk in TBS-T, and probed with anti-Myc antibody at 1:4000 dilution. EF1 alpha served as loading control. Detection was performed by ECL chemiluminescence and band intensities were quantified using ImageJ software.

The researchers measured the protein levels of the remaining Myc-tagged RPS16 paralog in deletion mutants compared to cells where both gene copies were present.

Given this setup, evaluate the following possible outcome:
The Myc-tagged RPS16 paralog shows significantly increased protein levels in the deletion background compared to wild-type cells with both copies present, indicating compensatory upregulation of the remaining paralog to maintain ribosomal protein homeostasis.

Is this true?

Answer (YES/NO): YES